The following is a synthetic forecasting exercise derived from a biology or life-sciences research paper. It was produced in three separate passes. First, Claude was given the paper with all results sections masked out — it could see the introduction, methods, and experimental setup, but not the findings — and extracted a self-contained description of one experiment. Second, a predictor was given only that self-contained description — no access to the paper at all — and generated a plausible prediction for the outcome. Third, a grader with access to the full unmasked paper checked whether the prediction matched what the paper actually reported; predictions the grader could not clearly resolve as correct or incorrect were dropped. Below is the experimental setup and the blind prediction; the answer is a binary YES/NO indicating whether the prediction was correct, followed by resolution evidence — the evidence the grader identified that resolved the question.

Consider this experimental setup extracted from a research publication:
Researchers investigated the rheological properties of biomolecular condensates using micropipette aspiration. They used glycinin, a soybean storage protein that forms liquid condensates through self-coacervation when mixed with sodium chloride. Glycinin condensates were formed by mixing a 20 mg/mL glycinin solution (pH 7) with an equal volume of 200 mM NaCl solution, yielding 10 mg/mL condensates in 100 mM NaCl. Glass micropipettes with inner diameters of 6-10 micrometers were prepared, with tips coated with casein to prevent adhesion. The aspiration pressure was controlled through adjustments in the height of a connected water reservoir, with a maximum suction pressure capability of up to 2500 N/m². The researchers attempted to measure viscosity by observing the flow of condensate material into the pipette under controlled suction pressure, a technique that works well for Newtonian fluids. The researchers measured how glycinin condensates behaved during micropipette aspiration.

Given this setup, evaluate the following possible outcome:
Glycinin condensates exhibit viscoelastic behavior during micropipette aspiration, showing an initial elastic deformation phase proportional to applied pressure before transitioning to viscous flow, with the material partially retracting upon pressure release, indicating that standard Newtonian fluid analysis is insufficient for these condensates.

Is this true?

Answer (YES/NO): NO